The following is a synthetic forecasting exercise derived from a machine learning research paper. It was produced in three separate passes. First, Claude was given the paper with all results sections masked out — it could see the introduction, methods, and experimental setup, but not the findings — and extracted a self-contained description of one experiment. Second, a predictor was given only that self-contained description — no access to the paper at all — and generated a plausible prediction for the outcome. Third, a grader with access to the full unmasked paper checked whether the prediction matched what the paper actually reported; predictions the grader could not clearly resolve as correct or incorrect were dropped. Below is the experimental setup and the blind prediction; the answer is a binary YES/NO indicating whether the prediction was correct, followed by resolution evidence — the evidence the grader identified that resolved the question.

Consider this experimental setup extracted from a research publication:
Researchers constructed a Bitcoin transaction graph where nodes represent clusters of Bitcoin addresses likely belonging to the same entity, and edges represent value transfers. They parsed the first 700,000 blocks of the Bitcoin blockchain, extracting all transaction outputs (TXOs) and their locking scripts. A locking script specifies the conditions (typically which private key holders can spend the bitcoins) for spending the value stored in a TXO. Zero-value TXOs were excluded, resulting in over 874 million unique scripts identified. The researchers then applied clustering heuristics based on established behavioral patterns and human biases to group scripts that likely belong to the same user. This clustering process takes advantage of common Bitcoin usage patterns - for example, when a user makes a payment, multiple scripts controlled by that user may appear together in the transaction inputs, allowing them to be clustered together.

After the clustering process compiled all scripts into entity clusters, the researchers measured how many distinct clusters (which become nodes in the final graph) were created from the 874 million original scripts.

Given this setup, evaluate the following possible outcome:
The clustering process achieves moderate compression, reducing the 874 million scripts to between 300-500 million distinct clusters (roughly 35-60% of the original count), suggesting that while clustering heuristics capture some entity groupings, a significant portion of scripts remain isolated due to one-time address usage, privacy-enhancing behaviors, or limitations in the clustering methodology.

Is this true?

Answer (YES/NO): NO